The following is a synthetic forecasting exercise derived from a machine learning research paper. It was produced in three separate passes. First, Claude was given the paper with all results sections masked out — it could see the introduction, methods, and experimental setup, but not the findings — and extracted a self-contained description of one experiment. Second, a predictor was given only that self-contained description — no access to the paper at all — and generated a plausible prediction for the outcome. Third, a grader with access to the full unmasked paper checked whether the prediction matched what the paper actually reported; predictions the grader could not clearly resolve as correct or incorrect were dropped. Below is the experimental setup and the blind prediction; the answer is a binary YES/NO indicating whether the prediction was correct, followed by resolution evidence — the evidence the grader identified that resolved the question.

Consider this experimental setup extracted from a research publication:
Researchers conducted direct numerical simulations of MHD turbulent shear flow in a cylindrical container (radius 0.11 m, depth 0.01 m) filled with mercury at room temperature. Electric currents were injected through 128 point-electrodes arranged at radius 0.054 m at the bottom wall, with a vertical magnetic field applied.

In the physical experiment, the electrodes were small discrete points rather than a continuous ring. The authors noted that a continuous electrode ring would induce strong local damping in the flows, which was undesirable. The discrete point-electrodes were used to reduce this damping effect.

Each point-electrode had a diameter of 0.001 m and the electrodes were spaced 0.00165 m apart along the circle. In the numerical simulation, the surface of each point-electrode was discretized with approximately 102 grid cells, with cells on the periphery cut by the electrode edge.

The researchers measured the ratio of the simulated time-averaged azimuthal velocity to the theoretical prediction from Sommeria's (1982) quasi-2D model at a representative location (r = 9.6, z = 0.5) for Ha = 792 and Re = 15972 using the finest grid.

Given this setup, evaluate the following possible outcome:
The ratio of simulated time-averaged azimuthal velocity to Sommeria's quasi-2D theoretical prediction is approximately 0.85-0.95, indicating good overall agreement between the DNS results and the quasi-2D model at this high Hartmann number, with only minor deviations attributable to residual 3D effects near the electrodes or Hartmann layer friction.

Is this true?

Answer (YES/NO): NO